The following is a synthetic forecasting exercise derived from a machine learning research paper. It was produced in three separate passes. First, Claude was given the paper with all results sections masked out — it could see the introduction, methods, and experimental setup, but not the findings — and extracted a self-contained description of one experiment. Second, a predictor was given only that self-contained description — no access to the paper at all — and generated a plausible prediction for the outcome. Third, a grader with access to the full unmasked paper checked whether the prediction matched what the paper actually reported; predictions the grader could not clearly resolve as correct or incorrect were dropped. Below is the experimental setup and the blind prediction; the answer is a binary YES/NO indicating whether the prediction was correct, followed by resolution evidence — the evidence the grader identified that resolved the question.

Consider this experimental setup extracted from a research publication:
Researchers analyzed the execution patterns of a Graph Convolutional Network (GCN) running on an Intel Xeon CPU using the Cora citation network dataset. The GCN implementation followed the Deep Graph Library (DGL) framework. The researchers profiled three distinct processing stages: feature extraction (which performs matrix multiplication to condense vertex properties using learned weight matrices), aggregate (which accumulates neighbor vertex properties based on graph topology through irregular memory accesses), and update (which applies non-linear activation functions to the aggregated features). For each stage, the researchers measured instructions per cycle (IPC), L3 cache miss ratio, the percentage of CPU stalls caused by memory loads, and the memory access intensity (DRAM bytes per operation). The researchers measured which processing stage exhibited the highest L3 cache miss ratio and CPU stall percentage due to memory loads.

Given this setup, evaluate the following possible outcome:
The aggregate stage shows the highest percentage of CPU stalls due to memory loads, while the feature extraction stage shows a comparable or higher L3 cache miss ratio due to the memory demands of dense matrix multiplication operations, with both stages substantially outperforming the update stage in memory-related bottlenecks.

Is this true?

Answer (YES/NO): NO